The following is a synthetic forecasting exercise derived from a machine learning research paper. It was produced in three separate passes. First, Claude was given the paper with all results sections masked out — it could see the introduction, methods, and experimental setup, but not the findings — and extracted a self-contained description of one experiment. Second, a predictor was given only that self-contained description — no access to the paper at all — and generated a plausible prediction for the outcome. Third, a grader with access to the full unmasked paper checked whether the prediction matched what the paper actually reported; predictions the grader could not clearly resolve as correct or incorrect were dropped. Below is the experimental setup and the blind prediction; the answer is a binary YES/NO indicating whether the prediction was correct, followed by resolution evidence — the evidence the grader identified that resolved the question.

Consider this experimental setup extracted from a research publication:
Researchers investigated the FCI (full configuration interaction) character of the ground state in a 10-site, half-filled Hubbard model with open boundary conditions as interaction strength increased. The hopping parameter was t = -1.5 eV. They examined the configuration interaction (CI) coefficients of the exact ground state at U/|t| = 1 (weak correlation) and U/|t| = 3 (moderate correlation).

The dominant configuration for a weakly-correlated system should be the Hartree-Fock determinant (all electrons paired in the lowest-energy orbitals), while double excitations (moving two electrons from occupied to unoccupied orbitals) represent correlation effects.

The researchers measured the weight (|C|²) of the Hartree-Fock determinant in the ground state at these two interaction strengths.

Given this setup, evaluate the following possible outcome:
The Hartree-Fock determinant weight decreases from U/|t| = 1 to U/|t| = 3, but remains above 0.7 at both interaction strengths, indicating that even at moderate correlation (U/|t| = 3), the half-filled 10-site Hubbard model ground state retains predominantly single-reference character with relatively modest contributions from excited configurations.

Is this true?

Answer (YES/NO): NO